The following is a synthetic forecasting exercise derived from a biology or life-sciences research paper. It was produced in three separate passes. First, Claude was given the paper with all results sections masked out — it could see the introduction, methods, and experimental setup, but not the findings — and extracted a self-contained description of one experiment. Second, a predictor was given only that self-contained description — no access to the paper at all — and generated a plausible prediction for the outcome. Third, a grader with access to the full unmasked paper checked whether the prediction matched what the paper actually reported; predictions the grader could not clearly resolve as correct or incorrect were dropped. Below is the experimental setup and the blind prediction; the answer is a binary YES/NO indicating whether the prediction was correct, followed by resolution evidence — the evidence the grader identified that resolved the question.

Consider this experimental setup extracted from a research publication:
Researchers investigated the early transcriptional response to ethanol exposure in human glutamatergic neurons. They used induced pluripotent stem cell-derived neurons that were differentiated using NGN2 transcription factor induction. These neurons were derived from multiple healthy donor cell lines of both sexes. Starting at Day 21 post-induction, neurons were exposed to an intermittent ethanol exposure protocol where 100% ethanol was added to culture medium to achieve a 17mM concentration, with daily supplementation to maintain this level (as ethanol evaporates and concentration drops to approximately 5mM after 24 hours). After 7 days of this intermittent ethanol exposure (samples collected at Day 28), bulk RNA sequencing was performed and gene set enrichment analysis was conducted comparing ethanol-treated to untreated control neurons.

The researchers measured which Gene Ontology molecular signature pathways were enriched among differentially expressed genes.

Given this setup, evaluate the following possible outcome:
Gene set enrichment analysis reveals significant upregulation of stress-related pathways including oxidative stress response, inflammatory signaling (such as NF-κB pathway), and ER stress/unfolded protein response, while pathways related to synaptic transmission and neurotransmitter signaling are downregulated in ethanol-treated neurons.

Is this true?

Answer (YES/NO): NO